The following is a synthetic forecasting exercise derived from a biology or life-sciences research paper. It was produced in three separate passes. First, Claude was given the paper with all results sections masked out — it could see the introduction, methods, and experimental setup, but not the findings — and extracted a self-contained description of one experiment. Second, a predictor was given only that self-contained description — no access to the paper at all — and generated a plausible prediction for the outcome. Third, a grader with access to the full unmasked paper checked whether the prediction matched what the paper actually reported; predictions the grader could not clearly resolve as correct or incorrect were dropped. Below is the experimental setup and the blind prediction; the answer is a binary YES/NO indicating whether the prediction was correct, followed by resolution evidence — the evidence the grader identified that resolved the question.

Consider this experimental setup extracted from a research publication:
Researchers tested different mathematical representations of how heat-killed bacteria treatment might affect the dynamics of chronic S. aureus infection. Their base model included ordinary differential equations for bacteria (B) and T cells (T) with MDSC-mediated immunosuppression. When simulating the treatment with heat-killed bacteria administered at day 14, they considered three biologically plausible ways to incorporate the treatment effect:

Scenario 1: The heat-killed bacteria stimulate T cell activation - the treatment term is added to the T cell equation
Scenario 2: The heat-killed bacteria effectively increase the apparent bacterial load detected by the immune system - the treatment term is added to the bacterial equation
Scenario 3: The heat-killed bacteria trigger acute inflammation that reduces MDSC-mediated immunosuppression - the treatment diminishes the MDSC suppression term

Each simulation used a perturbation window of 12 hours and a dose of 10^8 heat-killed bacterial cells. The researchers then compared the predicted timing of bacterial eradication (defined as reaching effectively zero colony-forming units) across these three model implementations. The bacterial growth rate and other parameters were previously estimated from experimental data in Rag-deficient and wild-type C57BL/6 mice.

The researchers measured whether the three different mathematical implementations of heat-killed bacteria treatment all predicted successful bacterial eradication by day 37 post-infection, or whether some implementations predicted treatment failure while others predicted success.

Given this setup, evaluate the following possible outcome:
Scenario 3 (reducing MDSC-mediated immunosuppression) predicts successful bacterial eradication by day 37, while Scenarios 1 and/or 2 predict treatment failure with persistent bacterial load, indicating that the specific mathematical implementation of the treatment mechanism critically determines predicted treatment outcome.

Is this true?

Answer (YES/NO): NO